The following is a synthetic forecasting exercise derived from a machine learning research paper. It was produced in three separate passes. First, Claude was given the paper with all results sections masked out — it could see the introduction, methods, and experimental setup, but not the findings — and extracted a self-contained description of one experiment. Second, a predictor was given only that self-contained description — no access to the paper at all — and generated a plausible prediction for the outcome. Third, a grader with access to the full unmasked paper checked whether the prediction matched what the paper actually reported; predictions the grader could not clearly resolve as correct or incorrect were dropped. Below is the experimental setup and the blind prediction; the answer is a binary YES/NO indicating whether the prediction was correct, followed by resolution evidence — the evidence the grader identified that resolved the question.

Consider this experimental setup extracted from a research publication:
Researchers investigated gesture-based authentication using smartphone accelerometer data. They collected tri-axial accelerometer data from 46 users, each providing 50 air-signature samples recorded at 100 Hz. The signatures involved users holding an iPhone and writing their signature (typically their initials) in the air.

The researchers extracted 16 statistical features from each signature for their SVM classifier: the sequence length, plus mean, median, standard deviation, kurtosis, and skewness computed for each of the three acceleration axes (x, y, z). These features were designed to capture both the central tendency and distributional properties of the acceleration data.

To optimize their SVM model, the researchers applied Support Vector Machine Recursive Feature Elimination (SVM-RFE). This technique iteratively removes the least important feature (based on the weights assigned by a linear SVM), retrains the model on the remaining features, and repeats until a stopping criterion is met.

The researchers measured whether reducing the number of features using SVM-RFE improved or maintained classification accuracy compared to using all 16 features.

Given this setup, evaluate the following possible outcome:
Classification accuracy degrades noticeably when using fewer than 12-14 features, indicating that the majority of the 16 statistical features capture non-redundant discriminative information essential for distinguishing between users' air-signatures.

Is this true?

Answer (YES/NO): NO